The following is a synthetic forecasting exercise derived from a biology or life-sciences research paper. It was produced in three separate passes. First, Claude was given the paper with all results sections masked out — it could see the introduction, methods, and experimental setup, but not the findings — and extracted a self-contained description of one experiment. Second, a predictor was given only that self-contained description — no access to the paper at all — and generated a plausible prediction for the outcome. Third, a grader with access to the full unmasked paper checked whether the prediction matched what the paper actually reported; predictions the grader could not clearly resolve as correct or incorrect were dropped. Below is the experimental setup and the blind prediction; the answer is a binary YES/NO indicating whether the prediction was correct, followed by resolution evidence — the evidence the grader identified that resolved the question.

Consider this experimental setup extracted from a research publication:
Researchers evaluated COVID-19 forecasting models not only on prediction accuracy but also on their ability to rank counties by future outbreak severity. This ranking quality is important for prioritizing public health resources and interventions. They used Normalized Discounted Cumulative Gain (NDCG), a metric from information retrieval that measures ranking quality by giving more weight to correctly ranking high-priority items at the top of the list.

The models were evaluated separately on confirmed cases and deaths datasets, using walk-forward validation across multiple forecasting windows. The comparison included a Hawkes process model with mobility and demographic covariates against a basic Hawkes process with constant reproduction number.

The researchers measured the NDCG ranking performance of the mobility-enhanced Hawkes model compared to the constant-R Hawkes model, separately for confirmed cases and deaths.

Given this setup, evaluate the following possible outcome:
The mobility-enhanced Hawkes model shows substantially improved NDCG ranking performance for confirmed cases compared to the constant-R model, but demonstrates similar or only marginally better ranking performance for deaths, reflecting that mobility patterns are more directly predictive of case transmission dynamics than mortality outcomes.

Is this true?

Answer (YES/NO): NO